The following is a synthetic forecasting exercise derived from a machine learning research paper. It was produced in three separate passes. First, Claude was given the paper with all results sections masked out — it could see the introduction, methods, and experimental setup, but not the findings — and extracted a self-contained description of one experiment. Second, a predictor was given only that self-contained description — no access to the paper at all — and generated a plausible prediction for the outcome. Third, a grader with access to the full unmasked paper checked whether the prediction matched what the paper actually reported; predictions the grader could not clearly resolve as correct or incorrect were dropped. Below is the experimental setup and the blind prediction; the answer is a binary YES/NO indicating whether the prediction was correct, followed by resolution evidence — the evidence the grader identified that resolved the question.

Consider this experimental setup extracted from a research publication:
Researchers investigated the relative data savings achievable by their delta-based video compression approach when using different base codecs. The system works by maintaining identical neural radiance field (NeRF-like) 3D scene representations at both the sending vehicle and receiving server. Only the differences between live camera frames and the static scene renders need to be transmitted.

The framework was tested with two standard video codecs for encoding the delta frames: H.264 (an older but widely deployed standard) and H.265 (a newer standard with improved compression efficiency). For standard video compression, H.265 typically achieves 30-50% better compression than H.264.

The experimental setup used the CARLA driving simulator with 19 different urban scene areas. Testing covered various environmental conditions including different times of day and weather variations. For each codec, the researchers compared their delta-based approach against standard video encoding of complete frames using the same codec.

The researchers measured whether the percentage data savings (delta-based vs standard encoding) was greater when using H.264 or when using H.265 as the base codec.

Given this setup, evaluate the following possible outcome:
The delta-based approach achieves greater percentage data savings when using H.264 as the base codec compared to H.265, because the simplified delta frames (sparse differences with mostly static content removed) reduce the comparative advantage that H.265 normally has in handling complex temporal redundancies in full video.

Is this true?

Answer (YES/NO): YES